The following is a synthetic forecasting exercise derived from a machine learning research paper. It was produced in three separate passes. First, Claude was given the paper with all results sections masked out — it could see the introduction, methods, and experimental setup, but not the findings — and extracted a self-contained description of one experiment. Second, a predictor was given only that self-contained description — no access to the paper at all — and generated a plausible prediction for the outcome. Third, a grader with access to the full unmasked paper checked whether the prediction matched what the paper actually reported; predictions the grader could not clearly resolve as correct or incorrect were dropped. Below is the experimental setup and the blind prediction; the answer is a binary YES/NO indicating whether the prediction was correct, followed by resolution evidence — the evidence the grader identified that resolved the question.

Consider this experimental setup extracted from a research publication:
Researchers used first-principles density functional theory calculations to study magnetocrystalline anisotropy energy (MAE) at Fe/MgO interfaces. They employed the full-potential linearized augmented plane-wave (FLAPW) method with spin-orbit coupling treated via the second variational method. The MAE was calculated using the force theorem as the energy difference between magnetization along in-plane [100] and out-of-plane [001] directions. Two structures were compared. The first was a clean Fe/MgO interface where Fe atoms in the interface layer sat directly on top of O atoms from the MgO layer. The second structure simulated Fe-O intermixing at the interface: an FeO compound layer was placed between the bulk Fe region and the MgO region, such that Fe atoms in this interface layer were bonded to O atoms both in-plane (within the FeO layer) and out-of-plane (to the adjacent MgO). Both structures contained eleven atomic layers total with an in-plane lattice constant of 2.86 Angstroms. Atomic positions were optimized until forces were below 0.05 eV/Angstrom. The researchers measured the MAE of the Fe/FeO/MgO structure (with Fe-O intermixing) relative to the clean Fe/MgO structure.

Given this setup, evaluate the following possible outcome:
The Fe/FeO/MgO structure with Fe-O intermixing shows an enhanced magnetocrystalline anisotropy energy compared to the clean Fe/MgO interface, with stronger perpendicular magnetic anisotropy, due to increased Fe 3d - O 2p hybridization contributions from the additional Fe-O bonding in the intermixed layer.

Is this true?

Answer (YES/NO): NO